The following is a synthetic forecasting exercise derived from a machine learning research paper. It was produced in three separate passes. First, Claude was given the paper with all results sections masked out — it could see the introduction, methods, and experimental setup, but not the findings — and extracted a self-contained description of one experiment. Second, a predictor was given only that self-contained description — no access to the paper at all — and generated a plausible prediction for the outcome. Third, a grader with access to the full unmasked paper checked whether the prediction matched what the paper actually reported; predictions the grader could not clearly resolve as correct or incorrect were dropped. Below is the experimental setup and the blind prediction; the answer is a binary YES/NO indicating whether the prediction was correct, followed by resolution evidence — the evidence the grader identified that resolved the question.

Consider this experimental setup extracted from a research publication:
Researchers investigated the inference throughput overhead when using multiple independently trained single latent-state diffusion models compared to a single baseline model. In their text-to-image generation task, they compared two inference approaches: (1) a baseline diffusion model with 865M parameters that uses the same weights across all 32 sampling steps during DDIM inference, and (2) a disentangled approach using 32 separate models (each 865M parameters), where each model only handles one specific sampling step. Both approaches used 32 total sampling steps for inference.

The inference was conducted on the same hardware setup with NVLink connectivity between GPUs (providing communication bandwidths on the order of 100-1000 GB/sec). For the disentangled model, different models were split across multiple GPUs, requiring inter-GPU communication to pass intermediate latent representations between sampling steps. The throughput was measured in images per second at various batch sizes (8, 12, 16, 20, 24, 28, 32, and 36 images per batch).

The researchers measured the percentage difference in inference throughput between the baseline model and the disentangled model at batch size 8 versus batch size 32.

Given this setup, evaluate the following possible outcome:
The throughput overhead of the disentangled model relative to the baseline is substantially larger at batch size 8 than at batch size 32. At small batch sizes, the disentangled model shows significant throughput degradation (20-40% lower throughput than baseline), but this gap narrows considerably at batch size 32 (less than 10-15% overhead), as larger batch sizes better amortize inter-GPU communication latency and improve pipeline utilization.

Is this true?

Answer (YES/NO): NO